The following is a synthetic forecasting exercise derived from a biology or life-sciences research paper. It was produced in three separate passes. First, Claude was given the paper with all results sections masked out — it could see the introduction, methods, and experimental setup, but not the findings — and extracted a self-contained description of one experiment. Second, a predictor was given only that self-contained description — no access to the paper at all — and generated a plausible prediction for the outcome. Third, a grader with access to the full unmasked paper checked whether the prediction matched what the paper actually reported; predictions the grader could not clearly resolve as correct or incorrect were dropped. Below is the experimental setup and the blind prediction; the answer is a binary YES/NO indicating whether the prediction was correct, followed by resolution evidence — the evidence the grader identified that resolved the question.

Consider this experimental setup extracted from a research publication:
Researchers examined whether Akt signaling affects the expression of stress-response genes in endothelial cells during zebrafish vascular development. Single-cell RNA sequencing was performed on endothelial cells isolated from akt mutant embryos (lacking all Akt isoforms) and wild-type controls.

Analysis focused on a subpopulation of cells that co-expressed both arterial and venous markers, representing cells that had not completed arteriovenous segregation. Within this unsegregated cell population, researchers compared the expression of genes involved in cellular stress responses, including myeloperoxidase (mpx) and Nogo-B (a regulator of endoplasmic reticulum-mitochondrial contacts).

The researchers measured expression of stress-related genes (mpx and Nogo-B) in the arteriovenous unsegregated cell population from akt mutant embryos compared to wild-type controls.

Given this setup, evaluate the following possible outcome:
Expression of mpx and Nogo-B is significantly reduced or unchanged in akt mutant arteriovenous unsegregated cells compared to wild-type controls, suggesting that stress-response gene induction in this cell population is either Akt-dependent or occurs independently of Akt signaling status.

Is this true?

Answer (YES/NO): YES